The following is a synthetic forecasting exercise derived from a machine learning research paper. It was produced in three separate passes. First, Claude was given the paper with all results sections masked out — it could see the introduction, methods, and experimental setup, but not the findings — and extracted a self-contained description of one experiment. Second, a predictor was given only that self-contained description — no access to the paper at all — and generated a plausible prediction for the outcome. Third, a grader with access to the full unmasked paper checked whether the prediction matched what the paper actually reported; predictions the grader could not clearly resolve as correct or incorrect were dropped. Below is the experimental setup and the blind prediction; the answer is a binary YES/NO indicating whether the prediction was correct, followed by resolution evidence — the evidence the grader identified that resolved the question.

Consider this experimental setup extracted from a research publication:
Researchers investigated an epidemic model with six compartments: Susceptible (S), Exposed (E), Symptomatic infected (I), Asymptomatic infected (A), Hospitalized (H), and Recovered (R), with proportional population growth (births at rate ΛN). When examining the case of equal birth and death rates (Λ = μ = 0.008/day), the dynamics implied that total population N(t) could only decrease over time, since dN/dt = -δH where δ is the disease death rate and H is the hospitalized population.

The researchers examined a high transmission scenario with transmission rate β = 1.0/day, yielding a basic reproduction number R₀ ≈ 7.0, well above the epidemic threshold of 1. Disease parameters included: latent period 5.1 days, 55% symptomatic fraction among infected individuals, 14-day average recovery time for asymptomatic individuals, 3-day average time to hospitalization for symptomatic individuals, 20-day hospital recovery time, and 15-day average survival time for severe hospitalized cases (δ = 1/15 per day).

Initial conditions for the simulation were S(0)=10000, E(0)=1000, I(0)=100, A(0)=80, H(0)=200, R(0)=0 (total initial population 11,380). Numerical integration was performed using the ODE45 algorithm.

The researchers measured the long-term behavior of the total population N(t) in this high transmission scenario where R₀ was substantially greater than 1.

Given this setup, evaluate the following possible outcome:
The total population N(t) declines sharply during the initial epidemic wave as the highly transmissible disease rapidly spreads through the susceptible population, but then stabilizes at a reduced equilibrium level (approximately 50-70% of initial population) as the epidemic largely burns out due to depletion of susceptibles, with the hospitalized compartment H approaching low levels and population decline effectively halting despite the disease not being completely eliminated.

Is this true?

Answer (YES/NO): NO